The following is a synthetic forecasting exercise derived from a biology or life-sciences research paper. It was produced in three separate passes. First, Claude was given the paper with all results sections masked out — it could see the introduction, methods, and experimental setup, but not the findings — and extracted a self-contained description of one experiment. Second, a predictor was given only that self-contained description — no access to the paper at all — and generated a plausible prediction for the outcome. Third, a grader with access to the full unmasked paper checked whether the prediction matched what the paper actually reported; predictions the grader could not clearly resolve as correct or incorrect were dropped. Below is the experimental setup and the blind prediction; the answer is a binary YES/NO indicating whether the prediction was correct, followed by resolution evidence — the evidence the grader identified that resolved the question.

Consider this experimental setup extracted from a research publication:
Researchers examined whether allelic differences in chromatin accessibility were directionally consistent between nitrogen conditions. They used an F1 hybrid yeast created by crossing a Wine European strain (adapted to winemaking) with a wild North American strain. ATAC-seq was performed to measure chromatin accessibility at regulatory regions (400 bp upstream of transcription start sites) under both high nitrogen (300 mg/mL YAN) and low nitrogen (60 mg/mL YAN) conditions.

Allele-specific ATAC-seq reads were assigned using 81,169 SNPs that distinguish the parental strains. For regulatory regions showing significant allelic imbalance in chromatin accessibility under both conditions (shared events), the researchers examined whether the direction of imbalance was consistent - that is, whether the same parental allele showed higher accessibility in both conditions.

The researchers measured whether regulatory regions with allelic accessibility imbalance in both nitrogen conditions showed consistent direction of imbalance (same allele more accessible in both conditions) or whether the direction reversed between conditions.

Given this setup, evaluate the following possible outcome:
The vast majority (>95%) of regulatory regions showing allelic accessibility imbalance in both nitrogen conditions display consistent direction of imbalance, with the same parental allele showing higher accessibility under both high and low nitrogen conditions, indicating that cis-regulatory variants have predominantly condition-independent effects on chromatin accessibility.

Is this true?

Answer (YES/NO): YES